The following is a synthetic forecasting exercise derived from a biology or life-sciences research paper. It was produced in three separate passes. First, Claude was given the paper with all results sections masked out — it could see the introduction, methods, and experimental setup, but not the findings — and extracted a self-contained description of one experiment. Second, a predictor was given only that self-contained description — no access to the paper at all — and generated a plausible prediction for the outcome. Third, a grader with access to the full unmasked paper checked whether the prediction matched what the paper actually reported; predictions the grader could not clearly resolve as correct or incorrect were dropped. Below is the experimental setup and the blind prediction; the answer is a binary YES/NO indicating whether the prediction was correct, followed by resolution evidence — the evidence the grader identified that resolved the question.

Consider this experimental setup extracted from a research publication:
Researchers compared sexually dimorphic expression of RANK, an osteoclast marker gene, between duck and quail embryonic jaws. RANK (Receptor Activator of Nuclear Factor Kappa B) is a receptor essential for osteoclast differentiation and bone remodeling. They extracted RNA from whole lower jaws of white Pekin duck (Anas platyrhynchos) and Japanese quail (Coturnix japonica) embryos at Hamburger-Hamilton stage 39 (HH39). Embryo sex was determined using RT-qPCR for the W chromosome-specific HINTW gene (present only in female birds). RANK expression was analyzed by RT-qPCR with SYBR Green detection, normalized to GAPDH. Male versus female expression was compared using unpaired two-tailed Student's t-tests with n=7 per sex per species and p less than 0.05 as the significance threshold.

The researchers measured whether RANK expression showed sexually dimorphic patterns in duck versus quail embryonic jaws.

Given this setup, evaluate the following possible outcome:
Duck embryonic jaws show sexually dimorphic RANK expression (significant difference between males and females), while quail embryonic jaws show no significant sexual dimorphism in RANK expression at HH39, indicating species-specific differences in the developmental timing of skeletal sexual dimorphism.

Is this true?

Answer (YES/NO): YES